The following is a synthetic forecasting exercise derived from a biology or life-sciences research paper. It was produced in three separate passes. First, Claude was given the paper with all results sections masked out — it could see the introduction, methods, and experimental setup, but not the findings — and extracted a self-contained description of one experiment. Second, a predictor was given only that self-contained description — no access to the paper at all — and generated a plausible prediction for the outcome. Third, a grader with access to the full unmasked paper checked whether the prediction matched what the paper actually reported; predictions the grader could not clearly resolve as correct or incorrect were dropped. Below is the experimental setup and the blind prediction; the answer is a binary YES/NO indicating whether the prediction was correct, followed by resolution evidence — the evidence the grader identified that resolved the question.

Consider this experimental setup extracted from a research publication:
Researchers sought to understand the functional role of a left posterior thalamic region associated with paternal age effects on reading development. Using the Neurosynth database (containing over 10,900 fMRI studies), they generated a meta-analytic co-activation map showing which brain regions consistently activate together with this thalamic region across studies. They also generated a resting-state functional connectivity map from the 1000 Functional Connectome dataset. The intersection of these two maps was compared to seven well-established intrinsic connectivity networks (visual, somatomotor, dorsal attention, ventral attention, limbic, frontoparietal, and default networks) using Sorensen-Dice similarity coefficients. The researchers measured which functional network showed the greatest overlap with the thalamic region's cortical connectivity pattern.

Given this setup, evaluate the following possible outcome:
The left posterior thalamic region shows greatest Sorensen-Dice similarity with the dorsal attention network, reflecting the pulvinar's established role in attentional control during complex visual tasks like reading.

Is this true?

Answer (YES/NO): YES